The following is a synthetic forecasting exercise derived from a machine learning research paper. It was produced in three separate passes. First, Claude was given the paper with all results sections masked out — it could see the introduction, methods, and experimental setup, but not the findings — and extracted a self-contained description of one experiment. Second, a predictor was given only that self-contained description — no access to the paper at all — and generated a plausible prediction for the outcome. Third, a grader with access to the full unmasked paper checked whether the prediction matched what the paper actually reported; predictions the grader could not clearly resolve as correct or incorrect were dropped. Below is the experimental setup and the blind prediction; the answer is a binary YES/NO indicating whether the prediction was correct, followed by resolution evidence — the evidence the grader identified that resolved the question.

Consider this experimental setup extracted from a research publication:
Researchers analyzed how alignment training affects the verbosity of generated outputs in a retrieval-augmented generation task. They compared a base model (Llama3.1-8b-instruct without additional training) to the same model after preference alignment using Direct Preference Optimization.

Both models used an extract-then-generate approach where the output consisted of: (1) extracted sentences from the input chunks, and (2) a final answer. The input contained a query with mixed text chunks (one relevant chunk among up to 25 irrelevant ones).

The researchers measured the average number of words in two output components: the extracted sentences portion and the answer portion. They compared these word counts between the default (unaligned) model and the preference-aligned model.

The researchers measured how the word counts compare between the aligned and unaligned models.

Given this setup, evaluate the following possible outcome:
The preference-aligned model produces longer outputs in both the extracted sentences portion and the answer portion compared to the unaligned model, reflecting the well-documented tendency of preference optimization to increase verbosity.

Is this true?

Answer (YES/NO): NO